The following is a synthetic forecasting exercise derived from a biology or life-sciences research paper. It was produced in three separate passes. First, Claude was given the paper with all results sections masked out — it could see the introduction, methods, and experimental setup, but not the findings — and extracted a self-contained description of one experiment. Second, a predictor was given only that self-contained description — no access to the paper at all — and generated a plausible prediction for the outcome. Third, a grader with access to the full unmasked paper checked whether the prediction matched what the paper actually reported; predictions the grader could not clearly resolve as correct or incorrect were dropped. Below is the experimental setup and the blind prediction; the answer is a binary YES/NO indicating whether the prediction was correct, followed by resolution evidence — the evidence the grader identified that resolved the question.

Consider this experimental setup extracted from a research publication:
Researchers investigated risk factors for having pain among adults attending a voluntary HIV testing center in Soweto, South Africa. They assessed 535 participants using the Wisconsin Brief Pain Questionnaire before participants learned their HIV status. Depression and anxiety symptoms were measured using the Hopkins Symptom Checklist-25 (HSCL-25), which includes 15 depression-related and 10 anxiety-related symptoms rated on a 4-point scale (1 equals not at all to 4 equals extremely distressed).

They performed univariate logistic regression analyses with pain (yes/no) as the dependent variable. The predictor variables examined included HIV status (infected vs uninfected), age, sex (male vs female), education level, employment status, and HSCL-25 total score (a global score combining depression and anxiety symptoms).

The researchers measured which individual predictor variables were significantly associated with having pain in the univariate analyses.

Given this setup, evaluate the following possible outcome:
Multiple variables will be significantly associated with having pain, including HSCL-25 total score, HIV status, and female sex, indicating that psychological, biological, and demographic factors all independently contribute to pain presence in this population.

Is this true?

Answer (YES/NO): NO